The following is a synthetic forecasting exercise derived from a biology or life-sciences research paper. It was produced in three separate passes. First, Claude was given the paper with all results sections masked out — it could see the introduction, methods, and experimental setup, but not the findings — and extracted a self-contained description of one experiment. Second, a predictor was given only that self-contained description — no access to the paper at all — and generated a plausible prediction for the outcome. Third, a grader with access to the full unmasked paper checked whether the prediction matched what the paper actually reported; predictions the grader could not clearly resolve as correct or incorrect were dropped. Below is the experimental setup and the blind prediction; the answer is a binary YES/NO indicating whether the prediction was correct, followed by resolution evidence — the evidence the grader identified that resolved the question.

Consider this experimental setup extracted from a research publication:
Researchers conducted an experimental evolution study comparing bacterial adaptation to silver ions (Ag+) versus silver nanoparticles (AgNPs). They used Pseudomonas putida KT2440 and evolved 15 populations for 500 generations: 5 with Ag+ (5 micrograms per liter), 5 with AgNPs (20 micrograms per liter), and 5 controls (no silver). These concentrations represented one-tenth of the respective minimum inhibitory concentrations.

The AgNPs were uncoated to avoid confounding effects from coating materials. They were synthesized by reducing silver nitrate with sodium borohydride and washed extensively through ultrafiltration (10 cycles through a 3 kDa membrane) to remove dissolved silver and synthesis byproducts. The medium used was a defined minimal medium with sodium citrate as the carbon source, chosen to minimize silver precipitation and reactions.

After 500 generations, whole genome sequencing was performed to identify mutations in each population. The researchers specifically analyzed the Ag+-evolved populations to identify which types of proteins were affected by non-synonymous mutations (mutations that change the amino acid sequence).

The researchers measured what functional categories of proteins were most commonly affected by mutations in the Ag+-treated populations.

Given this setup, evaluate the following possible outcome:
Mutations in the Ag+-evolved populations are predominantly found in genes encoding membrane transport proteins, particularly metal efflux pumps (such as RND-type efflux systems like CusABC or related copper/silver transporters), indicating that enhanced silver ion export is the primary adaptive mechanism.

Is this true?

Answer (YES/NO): NO